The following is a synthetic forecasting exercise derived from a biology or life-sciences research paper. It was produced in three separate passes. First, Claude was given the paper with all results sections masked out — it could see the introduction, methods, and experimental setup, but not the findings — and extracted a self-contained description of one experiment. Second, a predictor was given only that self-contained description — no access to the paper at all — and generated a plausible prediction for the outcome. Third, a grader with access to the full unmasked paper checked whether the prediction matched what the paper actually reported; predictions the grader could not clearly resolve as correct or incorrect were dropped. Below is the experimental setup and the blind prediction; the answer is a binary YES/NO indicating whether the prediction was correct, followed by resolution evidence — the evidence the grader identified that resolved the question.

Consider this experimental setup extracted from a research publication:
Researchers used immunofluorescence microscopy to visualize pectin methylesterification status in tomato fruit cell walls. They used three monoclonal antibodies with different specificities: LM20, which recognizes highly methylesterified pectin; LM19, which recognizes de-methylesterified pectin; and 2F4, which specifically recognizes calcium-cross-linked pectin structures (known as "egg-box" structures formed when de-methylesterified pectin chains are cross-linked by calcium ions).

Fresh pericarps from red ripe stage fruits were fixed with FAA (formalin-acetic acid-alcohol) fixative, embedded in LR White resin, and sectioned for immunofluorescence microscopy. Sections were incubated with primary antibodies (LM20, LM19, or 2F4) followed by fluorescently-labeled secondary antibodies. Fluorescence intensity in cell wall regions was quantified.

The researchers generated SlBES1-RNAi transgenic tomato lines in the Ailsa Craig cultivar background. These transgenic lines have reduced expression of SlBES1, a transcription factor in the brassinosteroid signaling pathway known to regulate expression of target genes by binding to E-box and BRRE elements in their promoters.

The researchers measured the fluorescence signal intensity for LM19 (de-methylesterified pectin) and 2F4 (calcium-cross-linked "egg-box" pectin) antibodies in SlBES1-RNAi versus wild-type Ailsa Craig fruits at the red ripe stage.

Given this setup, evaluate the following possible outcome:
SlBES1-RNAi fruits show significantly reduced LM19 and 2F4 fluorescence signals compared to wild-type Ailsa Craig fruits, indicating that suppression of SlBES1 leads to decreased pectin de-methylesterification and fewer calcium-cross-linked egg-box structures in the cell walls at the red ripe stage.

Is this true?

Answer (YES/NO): NO